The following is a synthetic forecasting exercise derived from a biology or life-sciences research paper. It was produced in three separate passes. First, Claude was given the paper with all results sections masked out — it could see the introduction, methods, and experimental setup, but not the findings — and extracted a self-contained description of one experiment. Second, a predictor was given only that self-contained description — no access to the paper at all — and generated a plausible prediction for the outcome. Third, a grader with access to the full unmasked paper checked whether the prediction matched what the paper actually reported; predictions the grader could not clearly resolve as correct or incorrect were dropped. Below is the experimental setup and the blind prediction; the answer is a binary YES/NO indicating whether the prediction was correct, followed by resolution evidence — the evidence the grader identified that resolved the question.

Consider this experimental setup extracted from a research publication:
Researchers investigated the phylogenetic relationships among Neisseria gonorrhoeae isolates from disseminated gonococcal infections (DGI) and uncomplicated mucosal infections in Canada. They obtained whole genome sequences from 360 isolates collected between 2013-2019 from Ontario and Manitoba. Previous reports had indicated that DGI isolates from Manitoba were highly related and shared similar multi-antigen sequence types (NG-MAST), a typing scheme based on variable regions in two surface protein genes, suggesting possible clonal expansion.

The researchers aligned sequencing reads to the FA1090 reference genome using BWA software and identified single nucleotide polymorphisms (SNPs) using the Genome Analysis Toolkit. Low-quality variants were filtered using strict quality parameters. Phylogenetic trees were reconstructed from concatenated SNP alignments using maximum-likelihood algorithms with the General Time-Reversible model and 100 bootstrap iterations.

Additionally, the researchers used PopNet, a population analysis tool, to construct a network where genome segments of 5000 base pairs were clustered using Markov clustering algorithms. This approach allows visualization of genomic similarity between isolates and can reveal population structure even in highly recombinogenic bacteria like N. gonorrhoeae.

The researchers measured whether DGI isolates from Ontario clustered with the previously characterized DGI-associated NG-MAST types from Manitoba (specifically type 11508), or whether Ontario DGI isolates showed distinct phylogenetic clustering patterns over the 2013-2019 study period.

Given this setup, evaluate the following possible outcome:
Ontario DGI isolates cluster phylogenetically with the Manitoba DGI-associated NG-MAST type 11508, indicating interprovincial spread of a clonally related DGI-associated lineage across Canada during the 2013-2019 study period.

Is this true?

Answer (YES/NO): NO